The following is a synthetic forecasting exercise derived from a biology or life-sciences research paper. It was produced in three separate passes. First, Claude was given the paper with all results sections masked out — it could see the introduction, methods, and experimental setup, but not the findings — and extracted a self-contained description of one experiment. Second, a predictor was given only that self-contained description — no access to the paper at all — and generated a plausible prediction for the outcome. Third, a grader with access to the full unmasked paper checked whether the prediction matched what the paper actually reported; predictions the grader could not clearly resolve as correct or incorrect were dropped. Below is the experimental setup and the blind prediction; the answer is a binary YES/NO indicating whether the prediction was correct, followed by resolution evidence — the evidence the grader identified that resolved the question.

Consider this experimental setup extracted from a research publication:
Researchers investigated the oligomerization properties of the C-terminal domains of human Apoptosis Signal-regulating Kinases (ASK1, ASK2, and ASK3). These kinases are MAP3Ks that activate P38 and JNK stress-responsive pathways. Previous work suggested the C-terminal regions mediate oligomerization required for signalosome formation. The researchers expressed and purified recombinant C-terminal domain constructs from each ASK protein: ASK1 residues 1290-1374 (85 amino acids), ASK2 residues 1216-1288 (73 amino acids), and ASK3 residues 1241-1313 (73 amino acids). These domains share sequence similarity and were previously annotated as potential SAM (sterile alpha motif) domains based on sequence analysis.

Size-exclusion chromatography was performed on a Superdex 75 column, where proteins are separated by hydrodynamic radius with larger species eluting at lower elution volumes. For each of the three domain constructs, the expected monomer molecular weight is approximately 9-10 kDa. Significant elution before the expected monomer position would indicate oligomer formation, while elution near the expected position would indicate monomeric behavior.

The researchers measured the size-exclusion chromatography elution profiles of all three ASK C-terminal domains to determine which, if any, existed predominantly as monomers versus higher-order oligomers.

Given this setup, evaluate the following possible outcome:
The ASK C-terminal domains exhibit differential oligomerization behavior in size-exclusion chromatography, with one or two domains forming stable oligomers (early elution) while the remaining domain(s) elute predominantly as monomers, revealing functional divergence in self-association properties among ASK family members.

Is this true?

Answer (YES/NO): NO